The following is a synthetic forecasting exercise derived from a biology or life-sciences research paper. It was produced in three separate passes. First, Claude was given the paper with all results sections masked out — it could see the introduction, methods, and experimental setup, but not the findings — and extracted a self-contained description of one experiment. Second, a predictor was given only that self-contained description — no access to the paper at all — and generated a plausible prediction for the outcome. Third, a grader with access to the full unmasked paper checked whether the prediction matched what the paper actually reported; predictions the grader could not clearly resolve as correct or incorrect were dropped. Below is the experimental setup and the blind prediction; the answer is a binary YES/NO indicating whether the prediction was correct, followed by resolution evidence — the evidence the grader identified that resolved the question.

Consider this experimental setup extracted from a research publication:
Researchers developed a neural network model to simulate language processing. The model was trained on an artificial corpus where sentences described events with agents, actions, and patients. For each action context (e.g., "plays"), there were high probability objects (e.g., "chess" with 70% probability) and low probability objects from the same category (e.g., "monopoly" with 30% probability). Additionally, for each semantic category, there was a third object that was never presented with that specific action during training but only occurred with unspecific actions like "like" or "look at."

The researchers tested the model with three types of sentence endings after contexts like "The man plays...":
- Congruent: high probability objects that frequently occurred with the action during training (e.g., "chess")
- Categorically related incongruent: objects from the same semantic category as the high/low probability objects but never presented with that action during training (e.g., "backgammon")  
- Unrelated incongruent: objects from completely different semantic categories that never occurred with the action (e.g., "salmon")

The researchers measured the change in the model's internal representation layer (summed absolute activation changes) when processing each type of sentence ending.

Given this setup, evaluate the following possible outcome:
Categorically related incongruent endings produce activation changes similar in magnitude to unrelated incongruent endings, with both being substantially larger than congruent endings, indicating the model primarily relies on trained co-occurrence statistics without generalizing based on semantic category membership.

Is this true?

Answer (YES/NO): NO